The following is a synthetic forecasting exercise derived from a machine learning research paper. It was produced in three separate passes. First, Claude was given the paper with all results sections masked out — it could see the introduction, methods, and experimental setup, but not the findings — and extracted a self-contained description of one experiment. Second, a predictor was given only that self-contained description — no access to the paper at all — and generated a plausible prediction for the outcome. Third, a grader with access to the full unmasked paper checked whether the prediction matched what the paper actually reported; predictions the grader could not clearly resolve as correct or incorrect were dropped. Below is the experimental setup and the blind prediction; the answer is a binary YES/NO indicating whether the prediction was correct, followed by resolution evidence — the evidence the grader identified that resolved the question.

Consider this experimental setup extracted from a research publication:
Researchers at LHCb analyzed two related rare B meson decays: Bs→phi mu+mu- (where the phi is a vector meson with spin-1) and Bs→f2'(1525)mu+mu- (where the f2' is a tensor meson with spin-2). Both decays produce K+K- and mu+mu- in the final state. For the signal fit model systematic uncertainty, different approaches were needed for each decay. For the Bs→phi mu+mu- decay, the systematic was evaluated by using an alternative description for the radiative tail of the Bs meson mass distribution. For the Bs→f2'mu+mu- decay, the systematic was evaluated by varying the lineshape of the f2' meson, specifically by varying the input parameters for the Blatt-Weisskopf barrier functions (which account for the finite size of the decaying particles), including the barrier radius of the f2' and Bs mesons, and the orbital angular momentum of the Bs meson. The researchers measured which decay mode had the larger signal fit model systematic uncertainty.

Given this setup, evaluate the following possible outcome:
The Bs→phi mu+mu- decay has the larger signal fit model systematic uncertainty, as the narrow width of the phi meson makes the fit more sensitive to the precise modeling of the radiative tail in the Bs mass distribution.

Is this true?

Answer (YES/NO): NO